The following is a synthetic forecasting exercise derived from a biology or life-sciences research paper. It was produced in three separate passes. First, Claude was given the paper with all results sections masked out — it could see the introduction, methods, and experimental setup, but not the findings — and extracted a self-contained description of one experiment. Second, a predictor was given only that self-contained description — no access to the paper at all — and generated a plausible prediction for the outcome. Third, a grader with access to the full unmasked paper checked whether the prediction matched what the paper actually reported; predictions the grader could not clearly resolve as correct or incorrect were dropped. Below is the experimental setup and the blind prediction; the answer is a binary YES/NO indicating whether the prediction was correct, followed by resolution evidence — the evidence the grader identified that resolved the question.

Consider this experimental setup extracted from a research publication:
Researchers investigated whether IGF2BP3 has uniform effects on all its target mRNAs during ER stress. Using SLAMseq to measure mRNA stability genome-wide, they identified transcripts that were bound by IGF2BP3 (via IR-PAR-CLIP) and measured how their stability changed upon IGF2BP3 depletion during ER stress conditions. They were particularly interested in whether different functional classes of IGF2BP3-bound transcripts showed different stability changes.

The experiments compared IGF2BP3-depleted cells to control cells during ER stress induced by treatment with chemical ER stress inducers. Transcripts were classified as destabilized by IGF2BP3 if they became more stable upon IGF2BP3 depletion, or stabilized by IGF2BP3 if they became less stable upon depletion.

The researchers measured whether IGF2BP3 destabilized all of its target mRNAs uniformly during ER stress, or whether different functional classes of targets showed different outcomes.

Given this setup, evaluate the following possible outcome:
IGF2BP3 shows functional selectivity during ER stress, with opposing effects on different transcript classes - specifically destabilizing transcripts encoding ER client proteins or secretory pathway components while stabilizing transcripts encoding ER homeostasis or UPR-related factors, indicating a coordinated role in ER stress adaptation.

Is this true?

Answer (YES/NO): NO